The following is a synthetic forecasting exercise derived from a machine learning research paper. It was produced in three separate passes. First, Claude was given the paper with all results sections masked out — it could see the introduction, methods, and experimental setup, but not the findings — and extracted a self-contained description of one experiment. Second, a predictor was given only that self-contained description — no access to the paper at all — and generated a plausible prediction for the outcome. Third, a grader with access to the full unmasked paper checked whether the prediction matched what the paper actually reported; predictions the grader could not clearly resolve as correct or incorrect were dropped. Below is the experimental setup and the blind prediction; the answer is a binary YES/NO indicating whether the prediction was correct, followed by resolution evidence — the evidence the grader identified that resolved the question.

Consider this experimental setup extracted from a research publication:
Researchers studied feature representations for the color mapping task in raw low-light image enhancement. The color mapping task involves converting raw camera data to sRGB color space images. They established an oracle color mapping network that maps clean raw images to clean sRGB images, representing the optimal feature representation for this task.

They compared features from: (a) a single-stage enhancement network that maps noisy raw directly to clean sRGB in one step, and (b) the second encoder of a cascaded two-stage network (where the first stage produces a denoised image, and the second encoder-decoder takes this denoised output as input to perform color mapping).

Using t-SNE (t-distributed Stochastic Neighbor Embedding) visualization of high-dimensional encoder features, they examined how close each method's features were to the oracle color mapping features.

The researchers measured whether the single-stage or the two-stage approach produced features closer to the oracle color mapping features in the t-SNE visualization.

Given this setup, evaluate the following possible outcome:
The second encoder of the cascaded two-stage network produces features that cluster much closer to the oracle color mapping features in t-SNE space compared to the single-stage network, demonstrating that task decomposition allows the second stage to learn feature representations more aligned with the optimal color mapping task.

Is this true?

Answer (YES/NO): NO